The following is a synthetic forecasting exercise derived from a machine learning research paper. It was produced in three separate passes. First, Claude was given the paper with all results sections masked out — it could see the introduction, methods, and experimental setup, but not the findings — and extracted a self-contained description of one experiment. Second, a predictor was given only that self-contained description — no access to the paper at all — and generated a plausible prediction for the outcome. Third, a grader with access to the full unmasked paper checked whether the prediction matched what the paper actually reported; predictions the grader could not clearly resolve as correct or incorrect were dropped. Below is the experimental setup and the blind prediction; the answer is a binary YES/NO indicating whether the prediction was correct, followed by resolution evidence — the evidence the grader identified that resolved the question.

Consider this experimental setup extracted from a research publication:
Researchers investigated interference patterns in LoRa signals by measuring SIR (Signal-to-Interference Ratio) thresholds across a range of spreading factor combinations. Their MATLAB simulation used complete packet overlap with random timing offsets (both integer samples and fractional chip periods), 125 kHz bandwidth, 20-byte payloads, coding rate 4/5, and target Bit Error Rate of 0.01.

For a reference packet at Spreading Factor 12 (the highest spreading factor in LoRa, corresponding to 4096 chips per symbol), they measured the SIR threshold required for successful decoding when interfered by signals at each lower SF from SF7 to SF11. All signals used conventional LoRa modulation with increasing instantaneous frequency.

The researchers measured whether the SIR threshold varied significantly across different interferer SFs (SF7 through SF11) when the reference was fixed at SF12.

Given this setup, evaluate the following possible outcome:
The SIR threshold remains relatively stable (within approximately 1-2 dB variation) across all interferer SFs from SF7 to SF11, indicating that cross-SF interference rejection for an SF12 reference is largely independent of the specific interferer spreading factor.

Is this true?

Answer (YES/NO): YES